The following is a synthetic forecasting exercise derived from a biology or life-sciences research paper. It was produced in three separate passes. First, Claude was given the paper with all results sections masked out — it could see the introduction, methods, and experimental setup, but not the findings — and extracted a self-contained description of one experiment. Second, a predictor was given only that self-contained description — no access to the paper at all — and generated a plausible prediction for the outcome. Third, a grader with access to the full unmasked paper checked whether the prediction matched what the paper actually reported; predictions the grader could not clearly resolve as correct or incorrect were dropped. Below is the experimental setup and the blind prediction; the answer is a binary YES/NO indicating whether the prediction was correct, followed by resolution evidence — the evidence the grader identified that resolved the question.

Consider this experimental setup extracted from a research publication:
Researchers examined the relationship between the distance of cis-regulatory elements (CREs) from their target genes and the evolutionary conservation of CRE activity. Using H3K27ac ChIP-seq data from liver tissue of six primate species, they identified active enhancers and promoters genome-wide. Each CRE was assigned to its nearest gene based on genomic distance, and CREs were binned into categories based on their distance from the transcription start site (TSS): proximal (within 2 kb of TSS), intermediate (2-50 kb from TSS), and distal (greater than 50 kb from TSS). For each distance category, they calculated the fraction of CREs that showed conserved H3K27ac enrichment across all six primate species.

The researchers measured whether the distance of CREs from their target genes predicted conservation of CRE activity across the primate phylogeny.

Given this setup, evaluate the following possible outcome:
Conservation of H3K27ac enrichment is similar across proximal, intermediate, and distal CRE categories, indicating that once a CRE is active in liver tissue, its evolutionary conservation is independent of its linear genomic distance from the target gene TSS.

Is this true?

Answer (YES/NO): NO